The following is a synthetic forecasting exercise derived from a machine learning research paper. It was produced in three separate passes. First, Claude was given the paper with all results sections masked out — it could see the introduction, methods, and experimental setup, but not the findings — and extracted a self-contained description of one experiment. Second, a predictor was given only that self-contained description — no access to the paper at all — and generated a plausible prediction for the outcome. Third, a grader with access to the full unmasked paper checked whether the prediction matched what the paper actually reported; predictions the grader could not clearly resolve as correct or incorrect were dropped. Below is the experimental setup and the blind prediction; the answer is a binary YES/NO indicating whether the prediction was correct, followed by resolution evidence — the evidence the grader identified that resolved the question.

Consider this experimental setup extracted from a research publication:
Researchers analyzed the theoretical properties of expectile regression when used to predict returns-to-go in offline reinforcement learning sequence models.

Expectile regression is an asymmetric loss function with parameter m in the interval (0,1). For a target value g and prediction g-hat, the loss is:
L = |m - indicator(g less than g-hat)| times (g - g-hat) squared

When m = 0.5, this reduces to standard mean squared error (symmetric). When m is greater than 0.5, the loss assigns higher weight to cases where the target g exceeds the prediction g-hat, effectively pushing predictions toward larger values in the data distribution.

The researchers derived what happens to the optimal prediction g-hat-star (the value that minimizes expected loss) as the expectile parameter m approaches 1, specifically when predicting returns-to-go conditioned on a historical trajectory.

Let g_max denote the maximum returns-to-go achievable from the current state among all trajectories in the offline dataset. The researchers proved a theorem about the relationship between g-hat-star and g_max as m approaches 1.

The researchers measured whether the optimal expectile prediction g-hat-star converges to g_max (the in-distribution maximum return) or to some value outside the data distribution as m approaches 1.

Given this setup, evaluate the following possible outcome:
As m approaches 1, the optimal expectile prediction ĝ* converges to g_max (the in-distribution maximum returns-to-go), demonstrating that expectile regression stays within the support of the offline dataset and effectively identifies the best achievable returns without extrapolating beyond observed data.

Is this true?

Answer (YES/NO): YES